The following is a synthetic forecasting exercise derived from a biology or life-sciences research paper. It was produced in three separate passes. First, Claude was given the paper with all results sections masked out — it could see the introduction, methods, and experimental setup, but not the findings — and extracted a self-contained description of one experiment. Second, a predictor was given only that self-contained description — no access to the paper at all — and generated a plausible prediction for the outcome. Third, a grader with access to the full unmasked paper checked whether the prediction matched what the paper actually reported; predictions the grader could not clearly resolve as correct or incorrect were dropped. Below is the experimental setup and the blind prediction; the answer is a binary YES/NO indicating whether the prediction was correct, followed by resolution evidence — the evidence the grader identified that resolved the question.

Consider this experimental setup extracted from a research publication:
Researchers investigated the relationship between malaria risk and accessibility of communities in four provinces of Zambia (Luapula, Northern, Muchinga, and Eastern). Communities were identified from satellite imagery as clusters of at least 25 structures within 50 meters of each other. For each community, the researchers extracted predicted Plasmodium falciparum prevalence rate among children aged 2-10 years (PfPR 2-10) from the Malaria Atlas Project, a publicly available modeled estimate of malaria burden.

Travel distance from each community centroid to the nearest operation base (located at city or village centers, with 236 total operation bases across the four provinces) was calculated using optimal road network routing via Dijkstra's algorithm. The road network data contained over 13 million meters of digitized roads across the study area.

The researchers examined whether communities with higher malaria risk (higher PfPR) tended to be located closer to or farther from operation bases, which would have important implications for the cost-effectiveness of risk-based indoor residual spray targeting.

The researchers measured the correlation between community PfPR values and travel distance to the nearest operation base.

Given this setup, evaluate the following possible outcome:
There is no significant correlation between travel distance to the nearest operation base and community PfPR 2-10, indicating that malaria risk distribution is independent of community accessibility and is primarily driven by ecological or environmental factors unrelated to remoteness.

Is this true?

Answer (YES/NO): NO